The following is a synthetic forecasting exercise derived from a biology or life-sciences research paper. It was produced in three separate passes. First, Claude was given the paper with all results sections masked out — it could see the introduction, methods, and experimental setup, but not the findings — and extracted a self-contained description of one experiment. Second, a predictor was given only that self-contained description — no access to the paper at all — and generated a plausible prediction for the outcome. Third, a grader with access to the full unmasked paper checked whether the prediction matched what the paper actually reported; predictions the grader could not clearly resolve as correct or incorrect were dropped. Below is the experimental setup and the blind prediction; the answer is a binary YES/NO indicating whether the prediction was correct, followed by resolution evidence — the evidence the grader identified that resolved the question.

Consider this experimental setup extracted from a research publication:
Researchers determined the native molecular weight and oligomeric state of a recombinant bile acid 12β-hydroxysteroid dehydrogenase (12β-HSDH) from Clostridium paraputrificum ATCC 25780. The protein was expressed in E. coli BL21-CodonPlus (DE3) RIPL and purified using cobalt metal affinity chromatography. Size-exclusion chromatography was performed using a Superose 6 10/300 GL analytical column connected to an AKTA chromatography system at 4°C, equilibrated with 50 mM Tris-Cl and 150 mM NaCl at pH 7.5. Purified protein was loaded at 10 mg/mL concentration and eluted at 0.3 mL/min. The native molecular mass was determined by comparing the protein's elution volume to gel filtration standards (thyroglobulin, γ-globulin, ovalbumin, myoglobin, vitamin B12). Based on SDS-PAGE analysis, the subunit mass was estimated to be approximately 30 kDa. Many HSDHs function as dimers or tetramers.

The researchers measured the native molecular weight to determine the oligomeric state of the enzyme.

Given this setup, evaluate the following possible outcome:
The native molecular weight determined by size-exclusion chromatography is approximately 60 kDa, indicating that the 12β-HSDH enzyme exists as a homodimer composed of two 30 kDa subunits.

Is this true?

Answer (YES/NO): NO